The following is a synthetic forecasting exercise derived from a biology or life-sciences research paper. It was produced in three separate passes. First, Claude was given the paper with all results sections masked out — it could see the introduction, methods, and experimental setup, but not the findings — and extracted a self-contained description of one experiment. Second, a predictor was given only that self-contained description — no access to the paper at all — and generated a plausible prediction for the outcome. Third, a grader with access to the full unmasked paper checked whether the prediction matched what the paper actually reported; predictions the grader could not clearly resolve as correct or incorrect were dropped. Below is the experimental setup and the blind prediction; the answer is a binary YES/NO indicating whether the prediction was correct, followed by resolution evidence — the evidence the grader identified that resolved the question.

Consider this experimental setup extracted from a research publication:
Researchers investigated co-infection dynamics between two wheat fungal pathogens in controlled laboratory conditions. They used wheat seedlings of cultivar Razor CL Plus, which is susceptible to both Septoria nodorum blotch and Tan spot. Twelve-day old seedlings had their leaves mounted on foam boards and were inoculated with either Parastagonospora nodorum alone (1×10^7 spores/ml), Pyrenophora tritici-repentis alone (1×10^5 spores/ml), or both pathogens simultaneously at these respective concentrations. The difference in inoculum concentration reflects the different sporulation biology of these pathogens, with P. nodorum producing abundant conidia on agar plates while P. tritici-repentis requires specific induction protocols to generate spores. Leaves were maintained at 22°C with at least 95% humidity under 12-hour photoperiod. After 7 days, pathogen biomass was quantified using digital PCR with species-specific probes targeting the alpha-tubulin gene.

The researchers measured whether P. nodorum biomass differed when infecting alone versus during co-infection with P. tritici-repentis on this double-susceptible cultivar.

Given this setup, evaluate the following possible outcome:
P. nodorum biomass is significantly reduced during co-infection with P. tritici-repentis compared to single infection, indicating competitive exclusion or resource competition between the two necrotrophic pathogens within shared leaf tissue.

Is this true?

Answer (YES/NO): NO